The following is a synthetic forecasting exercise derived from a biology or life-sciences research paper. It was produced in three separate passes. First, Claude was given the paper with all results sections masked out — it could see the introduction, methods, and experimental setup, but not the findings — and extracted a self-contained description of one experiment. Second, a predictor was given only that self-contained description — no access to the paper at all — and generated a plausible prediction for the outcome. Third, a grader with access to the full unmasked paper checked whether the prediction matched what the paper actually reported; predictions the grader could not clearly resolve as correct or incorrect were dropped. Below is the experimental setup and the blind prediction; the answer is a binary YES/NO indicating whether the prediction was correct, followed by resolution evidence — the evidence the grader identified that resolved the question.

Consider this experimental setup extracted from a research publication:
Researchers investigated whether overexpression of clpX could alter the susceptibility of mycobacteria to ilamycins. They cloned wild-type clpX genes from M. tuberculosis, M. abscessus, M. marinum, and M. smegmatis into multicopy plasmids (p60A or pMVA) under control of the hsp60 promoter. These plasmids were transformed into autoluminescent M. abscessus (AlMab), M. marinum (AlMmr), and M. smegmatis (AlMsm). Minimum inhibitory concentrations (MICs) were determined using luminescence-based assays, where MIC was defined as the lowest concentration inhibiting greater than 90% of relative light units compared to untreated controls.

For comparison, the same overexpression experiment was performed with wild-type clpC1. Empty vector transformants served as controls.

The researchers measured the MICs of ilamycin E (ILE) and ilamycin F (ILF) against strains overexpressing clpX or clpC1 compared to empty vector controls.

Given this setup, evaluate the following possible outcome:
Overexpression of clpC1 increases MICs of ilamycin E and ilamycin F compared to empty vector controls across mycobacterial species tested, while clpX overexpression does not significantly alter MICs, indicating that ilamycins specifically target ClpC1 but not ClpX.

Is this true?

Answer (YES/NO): NO